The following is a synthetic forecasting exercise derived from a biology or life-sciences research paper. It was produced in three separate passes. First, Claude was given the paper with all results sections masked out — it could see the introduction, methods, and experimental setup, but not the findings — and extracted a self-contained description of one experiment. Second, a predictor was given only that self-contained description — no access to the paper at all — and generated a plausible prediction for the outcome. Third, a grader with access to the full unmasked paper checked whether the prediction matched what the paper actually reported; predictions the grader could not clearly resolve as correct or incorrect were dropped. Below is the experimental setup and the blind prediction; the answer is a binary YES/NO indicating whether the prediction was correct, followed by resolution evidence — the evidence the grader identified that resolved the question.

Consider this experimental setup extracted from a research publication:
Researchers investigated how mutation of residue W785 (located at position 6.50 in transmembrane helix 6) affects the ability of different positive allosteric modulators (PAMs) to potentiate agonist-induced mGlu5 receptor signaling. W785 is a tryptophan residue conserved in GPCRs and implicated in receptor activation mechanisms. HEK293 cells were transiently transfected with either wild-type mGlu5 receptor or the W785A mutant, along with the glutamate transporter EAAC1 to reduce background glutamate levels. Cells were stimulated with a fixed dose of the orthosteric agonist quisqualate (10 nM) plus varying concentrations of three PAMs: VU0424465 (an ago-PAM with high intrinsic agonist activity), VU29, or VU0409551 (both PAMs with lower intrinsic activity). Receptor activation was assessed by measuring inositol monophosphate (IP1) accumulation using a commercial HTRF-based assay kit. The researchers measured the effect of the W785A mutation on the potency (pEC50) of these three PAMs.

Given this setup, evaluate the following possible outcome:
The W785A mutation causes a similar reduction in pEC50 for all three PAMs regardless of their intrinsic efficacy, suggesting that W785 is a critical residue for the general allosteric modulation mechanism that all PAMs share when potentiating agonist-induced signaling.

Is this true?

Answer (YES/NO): NO